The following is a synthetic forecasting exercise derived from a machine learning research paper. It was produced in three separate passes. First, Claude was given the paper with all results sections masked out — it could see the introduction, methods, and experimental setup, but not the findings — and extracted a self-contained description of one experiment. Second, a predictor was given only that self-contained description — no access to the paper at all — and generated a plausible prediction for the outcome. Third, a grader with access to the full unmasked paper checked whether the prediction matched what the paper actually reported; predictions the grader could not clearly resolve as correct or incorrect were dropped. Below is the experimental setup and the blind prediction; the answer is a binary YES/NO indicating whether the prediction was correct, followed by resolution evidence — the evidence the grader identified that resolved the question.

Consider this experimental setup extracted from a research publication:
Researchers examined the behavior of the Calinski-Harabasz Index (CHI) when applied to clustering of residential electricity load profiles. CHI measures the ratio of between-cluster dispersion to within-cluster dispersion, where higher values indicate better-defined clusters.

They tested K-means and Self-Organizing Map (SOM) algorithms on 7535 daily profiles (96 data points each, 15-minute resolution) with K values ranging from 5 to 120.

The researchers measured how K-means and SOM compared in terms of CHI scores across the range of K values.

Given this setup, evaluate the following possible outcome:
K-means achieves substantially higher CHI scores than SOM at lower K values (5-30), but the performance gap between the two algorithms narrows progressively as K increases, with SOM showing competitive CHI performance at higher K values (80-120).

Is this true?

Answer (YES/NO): NO